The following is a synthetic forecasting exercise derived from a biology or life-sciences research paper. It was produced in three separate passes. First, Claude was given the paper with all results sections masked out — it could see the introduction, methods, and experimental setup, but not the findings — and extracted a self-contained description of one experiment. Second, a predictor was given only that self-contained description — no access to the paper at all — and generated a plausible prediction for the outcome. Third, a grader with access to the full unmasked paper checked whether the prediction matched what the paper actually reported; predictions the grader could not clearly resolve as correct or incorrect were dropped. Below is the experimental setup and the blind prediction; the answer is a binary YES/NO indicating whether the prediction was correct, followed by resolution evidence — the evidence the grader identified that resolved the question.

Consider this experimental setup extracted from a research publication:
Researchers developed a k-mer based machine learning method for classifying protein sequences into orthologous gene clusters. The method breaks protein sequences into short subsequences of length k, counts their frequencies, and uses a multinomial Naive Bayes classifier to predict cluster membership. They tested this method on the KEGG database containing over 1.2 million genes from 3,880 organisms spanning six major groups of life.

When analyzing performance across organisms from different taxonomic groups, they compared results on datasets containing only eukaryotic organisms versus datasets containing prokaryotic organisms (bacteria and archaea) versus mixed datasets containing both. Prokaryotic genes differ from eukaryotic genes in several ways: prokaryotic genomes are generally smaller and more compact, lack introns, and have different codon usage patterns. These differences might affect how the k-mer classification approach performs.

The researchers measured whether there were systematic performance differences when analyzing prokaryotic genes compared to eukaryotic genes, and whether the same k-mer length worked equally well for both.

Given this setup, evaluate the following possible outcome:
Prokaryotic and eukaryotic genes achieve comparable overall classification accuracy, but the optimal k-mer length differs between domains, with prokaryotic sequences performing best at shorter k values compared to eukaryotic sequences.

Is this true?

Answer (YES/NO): NO